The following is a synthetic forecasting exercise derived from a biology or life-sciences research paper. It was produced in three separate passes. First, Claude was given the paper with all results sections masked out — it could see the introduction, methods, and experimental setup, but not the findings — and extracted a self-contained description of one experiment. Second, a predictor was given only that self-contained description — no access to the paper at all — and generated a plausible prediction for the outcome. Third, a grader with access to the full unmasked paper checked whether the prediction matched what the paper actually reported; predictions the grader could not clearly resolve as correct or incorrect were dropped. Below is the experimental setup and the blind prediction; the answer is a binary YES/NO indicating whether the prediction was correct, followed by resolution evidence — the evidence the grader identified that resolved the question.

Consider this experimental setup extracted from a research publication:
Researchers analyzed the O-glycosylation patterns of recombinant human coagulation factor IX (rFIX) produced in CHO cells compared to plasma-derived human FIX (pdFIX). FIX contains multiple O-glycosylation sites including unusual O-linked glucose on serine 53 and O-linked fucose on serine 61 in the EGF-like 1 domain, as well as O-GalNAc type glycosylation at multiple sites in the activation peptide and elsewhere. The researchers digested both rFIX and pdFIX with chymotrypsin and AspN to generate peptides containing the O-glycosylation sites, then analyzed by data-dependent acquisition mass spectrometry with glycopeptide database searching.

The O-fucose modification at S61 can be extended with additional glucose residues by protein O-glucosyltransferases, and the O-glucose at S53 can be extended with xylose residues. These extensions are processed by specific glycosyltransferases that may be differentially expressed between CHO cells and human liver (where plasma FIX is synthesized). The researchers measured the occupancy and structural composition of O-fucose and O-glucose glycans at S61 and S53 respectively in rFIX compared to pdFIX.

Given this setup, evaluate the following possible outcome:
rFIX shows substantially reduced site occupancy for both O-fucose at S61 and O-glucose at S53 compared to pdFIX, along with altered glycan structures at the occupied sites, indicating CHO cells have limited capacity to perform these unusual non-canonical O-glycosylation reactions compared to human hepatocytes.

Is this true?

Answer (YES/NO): NO